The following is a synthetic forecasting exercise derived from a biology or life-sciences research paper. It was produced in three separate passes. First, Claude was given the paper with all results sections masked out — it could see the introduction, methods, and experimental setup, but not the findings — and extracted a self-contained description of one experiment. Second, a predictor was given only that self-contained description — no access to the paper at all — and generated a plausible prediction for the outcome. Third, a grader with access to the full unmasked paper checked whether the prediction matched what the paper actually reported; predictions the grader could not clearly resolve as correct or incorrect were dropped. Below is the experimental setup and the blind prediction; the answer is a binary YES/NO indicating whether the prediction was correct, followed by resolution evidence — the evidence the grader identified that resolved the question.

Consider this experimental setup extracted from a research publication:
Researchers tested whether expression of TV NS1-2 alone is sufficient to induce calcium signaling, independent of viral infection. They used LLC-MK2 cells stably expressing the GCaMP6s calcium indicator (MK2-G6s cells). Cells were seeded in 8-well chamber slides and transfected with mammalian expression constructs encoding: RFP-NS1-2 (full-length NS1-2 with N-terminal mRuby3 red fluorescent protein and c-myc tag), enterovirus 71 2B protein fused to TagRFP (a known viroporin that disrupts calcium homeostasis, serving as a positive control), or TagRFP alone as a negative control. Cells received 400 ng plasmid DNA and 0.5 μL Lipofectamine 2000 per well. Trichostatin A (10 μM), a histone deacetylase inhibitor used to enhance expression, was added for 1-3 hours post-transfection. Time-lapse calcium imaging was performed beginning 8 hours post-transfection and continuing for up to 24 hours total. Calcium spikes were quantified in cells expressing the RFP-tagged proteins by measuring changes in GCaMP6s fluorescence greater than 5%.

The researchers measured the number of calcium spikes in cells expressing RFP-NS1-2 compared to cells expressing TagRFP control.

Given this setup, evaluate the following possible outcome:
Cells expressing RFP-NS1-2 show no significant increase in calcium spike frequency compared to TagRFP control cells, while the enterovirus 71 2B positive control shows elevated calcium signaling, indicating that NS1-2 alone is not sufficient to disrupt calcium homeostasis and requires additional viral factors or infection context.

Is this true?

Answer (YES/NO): NO